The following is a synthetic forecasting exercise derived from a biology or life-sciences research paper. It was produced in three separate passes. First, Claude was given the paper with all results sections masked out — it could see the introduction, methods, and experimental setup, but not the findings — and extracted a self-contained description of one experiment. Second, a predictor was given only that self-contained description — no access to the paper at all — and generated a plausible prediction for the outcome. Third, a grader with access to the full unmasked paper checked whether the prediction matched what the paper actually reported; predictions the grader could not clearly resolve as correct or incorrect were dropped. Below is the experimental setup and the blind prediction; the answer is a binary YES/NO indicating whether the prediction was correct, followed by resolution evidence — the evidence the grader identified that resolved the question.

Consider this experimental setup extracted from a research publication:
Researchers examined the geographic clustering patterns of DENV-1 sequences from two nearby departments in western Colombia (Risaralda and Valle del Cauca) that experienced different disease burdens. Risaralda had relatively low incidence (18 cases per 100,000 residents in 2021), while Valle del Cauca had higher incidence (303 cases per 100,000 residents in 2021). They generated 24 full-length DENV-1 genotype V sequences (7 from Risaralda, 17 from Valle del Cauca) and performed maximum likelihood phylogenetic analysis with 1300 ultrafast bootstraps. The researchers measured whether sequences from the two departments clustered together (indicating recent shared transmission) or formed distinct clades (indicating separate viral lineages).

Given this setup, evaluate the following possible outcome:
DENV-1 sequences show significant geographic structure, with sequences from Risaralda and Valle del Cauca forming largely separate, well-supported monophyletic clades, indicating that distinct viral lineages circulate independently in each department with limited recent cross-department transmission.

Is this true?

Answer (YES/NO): YES